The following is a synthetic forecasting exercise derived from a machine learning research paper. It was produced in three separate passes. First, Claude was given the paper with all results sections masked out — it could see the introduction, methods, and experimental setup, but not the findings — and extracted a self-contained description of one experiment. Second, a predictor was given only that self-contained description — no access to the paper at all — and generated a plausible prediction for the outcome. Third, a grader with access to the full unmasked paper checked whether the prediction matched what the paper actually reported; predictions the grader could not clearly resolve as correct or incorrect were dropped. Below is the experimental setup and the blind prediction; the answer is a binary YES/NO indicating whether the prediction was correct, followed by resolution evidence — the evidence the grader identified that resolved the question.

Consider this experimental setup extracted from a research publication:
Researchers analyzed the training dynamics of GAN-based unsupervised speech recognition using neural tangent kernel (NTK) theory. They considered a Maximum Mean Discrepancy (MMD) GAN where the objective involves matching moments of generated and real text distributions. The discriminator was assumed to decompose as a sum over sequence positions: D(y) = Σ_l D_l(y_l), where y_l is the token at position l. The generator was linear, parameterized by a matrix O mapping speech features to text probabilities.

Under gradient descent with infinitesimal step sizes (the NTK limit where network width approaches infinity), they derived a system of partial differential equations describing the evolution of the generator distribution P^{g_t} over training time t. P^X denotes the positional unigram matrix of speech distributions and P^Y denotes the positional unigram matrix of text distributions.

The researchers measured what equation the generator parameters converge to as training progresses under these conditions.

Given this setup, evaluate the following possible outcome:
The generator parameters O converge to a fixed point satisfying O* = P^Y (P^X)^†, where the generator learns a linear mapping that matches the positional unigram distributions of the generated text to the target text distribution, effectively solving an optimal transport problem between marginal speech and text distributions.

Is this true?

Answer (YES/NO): NO